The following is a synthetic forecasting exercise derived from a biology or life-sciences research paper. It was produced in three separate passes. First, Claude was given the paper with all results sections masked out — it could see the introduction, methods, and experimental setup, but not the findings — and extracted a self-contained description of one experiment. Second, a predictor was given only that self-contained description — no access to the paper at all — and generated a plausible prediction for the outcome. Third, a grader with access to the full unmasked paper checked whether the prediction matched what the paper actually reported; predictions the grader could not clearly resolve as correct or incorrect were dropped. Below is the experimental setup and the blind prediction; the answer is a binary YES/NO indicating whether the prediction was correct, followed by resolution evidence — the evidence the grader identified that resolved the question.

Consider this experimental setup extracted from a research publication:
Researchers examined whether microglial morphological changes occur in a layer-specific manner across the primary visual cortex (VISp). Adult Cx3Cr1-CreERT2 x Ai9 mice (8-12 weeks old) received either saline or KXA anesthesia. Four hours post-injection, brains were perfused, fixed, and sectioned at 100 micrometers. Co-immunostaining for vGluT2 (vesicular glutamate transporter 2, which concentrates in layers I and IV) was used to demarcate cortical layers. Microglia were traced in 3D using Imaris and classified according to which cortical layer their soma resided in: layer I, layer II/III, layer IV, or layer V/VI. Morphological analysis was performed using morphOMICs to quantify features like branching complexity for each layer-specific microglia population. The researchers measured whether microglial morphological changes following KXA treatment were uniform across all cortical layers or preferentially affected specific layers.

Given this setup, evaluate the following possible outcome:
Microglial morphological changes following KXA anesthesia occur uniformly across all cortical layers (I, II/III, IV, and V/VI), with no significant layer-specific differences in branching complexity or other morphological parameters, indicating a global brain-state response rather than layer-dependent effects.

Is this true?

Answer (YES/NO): NO